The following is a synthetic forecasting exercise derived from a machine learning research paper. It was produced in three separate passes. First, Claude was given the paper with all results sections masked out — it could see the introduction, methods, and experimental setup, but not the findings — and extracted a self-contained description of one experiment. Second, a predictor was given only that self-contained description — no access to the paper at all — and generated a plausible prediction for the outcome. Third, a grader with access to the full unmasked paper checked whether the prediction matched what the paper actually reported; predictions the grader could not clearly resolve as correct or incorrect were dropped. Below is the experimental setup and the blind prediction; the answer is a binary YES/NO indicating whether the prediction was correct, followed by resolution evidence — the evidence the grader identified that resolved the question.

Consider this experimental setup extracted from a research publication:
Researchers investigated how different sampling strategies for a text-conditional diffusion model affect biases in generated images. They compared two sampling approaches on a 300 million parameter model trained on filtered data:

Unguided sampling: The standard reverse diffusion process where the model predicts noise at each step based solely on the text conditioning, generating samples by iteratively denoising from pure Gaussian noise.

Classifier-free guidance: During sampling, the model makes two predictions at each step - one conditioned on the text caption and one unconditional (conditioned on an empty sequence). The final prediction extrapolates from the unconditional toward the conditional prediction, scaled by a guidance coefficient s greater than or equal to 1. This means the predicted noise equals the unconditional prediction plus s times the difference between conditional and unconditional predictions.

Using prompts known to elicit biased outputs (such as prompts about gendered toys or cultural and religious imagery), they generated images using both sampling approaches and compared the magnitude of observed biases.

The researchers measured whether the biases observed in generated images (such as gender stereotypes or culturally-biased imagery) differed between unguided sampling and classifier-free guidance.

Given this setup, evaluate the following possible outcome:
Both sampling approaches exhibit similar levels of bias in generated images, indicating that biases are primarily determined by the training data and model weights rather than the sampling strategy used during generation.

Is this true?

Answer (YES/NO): NO